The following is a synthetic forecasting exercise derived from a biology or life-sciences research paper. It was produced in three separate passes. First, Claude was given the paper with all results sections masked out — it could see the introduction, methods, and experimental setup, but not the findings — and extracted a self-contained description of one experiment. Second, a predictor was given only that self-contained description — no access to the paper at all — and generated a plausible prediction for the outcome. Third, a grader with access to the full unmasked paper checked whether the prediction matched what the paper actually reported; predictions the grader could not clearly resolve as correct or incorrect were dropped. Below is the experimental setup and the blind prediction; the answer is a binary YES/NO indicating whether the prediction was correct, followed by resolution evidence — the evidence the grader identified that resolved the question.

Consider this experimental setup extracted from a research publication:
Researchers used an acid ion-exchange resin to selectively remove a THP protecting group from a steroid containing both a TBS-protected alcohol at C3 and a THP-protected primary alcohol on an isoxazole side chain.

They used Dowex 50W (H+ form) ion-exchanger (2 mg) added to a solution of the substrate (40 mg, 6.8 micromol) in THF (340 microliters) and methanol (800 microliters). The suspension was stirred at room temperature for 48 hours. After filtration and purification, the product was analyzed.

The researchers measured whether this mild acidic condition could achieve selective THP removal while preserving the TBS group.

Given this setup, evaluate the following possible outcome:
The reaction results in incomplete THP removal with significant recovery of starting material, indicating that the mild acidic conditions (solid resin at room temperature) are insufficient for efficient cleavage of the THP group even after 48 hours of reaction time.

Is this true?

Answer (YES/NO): NO